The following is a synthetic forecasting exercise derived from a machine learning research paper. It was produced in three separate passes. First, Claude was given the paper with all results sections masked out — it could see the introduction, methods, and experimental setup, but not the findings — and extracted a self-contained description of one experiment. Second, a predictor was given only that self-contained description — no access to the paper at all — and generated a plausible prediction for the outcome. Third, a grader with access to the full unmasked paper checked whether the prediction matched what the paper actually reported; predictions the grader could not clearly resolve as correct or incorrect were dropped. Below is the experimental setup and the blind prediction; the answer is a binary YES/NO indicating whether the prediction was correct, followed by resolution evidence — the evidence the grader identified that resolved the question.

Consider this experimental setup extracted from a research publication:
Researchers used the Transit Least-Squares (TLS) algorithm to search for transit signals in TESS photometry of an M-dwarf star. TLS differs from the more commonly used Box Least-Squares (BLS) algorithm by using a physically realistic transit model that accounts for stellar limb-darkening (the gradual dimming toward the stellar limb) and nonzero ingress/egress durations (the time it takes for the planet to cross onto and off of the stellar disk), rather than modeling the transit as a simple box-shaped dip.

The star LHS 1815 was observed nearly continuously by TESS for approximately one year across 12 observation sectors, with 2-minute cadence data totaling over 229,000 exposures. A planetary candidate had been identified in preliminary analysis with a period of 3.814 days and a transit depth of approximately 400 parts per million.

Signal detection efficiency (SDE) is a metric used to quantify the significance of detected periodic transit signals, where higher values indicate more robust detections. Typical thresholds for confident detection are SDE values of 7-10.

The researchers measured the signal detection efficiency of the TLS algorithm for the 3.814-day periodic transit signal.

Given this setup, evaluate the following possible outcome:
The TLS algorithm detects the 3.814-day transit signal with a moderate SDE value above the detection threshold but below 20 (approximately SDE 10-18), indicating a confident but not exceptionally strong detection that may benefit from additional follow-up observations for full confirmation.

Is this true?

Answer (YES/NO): NO